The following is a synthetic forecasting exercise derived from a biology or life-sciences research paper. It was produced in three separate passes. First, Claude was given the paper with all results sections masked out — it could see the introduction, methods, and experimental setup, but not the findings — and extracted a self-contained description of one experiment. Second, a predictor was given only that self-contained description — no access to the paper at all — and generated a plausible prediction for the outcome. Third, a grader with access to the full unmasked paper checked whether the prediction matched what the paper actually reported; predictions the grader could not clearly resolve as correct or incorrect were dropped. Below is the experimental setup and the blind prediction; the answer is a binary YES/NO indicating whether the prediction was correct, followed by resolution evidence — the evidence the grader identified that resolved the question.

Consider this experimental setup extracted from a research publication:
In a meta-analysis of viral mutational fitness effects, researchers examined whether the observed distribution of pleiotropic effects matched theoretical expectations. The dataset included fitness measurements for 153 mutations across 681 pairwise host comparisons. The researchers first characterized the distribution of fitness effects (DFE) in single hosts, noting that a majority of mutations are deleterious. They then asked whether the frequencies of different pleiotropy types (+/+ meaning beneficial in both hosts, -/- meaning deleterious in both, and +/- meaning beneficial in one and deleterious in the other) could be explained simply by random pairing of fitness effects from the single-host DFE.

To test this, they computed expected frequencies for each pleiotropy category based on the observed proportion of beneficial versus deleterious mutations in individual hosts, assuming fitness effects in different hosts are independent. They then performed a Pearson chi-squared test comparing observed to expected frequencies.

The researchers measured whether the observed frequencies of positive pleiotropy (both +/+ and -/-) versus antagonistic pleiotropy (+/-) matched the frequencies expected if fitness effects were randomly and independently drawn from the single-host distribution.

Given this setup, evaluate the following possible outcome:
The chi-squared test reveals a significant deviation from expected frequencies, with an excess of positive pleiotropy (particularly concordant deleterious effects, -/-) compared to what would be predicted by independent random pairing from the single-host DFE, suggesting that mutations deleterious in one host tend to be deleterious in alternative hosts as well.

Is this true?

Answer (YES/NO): NO